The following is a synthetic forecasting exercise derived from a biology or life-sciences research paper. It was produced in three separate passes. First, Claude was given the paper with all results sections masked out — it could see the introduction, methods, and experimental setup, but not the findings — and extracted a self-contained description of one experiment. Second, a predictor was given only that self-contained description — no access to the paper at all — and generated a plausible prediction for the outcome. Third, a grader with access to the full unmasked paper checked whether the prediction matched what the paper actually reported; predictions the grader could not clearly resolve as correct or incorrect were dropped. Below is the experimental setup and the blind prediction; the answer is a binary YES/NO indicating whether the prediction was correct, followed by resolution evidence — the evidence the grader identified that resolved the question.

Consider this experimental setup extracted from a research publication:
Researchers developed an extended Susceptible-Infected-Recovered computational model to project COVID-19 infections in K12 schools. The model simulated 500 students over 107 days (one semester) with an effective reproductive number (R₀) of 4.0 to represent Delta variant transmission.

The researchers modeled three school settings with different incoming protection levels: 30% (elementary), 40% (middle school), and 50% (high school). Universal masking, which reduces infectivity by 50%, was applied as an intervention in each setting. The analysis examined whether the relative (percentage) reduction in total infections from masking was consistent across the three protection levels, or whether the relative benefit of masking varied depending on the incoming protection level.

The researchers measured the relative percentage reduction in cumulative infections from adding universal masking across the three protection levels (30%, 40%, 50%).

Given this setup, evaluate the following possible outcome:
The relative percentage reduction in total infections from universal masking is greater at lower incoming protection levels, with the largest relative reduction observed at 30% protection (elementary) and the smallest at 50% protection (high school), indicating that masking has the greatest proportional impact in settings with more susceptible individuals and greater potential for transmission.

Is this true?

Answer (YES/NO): NO